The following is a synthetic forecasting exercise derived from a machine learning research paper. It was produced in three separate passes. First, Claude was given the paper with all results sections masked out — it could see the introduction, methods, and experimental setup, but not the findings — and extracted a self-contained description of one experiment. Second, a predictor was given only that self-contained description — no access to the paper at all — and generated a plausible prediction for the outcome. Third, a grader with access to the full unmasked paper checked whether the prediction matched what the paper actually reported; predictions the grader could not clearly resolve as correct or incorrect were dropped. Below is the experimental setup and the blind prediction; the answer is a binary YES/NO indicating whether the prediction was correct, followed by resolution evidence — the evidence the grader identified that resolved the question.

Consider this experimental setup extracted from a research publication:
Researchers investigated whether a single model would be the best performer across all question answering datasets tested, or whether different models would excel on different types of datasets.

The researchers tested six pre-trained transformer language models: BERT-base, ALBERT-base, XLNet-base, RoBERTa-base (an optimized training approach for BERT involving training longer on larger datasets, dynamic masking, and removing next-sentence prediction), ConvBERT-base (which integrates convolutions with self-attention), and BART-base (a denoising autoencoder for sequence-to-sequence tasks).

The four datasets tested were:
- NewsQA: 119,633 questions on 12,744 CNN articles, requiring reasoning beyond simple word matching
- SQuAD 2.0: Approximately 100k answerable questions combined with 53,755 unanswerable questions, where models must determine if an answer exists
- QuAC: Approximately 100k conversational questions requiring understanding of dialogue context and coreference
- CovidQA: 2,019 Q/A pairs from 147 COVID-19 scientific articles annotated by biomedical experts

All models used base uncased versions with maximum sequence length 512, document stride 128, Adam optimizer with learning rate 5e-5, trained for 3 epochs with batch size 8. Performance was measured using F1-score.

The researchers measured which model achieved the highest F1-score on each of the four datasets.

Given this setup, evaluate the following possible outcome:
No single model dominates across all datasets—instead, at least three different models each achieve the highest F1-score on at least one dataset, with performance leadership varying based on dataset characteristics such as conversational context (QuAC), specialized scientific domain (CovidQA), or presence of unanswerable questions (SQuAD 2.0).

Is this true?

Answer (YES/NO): YES